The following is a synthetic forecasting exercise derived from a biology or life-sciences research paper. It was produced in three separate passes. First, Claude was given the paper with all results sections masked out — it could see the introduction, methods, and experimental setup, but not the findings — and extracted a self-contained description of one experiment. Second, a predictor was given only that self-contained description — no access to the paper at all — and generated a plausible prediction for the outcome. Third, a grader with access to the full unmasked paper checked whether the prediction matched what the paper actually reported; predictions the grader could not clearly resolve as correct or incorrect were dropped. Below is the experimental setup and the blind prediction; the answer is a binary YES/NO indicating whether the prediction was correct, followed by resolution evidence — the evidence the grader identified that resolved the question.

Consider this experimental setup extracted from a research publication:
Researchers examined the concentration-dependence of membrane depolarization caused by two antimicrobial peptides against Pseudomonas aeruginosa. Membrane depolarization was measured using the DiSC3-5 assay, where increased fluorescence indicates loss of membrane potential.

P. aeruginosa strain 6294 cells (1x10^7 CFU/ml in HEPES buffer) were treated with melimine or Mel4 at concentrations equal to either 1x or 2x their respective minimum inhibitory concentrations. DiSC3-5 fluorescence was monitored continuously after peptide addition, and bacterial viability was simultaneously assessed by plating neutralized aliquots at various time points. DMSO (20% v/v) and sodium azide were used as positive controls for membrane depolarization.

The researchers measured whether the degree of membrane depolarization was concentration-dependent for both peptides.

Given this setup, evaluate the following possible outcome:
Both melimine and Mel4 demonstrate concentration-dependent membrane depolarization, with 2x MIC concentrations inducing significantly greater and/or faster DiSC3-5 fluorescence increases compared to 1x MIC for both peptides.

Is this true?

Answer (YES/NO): YES